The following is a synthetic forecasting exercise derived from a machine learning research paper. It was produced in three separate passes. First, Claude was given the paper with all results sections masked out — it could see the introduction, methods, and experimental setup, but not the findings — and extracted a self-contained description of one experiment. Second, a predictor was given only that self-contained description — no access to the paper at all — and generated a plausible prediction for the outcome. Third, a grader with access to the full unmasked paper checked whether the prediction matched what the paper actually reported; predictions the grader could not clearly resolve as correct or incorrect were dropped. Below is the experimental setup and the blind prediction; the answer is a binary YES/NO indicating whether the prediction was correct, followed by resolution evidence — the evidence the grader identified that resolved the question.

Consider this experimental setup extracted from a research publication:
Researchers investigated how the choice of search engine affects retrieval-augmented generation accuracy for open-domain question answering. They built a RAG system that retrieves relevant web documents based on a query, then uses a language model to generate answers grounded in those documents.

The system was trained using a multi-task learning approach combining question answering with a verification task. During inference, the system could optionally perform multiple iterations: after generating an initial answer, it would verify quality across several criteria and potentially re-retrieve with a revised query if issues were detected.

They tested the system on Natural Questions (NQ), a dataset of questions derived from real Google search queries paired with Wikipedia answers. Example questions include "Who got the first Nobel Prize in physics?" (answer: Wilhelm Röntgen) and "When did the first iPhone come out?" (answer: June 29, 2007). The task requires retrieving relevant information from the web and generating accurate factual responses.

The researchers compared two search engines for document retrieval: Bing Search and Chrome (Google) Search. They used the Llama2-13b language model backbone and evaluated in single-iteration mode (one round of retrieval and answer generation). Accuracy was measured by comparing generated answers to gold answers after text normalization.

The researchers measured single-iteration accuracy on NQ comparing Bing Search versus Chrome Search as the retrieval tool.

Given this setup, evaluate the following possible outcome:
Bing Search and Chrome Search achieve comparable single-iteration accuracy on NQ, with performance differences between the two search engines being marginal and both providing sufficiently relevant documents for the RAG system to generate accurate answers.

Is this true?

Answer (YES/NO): NO